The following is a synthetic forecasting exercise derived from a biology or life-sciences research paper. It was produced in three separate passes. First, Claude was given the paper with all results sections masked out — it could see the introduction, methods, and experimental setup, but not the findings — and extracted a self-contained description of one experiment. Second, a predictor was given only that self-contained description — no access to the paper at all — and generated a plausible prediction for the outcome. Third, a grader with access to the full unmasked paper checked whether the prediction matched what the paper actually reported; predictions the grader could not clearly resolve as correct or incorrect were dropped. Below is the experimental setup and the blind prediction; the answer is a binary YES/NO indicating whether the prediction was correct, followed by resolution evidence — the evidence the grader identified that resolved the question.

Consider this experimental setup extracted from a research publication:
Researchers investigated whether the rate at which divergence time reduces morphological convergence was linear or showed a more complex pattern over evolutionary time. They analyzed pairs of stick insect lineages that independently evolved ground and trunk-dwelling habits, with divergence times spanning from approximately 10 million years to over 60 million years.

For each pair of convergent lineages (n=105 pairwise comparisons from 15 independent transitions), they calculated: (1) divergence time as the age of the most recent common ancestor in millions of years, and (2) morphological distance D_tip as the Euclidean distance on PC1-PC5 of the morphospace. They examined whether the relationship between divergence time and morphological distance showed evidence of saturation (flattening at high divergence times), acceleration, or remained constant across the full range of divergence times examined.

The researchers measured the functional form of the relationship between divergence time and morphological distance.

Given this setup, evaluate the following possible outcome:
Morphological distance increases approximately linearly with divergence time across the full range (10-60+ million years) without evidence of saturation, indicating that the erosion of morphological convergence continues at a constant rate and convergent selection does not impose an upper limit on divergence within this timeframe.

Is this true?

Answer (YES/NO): YES